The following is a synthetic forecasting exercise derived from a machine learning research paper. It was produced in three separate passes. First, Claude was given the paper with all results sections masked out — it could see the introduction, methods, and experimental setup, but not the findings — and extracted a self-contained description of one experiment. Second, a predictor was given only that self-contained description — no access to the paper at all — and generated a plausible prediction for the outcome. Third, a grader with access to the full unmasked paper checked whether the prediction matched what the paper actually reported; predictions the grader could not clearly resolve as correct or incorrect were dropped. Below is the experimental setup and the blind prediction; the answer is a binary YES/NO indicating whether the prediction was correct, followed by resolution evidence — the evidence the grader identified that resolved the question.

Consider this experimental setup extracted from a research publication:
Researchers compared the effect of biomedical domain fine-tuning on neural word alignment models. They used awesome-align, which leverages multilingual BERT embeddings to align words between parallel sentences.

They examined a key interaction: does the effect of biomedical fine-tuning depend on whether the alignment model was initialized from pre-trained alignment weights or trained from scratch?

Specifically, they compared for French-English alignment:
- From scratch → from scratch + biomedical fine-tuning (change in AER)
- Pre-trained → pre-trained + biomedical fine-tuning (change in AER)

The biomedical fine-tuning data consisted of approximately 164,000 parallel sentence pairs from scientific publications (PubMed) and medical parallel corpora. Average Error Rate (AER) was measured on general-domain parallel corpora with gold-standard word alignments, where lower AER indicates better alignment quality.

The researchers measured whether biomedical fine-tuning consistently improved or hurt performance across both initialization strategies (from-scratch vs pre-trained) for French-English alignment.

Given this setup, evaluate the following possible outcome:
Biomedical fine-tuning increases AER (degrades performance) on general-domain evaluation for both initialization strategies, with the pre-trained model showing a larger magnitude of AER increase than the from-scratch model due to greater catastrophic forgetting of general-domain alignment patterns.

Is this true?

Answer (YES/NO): NO